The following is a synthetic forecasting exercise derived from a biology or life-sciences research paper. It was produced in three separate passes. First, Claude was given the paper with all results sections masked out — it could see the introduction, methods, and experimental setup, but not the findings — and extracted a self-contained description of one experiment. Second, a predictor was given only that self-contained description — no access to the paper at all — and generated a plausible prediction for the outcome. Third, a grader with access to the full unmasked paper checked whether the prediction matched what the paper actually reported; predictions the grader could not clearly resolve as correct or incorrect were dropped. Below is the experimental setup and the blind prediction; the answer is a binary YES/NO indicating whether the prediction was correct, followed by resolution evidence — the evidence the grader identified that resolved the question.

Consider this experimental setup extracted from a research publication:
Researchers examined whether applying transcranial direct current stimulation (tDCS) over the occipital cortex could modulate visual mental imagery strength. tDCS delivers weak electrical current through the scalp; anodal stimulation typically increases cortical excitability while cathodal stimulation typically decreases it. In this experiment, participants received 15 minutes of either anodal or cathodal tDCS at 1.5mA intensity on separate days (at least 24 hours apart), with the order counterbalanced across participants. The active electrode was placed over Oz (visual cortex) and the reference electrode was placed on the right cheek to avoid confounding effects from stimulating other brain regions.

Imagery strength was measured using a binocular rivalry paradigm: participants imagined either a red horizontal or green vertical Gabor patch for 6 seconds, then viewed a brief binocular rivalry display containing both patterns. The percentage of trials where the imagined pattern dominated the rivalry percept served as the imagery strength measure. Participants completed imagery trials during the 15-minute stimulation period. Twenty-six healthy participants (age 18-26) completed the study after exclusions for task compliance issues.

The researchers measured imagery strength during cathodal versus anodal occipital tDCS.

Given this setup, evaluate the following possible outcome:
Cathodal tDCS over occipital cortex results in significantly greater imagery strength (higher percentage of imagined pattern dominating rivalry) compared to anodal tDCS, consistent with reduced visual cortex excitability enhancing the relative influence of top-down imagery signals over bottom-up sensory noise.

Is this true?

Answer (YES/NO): YES